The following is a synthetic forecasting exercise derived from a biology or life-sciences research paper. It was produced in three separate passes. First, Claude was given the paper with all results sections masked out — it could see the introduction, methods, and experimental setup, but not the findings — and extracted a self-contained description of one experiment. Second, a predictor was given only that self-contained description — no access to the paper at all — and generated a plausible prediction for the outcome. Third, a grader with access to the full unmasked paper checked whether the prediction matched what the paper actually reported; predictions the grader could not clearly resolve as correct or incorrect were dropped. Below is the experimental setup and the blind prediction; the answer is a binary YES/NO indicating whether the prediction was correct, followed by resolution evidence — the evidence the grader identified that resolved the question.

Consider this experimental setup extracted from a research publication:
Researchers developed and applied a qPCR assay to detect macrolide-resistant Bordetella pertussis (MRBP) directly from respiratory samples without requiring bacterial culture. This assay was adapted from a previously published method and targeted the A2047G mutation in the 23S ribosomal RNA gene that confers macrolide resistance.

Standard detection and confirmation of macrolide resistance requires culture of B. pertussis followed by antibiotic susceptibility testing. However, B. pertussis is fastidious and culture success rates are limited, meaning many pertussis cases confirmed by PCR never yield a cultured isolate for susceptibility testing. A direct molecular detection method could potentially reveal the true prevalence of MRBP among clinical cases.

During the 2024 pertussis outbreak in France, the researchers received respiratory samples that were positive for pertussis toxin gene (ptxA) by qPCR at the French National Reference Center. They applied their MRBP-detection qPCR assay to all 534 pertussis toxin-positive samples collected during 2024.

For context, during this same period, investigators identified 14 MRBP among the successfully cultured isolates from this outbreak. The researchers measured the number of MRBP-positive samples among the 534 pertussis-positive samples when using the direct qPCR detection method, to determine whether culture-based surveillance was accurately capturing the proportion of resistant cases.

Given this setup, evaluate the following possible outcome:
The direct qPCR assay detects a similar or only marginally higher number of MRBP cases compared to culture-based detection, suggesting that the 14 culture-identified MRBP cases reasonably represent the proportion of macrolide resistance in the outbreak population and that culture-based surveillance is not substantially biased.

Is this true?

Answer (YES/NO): YES